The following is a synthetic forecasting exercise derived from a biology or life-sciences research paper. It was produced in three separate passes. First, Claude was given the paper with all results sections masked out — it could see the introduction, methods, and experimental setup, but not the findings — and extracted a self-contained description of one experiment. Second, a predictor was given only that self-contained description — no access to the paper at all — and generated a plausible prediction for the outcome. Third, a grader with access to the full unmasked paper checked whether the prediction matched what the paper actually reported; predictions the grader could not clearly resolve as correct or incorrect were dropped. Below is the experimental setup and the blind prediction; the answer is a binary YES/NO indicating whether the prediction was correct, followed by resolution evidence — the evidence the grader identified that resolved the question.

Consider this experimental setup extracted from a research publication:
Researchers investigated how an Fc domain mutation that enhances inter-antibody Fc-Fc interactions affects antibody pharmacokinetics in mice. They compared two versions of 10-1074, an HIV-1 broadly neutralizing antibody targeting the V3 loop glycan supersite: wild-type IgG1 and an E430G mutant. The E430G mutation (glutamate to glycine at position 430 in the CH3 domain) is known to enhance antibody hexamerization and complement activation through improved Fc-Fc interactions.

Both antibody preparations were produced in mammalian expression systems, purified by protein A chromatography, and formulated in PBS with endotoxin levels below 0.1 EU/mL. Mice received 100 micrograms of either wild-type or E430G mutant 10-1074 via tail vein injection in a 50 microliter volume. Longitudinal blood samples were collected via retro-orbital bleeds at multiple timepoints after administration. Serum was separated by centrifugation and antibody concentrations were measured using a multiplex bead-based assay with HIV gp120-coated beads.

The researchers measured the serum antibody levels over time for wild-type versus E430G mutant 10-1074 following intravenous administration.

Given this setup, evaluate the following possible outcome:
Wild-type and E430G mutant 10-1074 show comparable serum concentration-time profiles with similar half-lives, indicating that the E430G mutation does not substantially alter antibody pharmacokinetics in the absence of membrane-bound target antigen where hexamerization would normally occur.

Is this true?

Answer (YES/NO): NO